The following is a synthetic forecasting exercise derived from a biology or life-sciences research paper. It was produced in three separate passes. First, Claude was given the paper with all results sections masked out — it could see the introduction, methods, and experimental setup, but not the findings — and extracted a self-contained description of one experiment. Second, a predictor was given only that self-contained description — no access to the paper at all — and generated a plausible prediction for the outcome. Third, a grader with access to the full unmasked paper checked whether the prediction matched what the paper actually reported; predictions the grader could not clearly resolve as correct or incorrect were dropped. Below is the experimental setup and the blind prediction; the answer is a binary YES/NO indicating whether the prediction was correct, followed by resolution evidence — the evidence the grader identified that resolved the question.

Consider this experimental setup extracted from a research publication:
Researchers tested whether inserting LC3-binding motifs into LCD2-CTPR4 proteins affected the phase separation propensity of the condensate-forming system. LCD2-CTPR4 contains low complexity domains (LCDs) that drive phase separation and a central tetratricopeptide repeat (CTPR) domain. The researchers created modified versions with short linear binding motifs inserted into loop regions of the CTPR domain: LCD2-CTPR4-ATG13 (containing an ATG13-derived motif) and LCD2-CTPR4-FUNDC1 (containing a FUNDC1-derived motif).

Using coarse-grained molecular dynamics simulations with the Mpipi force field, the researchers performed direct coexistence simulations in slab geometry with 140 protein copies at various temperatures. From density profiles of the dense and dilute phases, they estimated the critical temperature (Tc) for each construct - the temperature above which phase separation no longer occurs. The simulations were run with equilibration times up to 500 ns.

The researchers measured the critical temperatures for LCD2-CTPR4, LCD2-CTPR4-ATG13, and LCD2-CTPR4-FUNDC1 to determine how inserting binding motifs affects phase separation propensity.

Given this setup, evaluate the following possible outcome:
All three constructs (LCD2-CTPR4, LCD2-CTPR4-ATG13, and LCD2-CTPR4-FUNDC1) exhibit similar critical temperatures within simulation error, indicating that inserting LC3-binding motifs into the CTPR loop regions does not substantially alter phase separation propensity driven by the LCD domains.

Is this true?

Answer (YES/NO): NO